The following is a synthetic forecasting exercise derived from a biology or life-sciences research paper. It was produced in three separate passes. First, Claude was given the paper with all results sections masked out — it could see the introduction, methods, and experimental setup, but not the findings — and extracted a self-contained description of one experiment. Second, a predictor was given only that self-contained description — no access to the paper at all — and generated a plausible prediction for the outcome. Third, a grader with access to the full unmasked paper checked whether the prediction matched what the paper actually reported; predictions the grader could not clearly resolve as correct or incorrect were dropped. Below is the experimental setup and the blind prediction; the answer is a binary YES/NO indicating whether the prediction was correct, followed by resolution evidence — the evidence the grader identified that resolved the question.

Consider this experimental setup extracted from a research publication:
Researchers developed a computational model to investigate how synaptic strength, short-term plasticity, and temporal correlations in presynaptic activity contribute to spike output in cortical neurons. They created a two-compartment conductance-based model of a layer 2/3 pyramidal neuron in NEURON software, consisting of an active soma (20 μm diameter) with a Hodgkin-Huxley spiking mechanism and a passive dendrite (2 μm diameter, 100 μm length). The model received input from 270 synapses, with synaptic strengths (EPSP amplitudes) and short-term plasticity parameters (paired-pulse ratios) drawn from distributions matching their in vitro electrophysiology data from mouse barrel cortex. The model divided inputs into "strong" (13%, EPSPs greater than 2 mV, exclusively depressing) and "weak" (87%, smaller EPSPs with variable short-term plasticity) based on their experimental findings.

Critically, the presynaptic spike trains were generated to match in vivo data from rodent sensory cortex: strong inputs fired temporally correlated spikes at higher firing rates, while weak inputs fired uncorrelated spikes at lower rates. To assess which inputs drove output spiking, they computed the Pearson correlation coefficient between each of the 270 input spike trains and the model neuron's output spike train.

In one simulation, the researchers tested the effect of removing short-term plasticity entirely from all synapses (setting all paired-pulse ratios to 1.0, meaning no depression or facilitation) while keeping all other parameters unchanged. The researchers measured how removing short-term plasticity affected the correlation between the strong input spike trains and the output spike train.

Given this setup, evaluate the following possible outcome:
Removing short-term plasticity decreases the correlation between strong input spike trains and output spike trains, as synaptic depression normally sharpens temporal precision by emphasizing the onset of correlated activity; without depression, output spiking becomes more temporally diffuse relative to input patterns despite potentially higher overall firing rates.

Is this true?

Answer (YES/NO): NO